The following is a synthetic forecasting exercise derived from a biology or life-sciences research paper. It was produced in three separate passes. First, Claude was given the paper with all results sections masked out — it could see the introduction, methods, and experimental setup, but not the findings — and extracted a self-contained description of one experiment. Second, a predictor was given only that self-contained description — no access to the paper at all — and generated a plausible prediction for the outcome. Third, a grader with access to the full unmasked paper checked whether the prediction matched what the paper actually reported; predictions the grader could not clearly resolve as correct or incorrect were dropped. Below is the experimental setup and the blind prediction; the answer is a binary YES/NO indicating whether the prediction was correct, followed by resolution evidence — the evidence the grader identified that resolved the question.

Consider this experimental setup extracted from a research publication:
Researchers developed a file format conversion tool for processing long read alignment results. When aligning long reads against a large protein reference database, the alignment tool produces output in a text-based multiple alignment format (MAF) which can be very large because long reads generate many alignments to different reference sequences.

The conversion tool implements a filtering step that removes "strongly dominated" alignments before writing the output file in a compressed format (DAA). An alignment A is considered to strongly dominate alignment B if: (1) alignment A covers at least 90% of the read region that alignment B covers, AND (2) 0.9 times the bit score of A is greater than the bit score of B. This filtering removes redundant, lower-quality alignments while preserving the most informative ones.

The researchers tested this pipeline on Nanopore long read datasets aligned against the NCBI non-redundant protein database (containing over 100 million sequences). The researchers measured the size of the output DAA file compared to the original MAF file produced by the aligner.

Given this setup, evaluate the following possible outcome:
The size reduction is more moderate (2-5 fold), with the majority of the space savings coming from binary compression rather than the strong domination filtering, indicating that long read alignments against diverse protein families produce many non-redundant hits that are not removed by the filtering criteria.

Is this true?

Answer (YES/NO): NO